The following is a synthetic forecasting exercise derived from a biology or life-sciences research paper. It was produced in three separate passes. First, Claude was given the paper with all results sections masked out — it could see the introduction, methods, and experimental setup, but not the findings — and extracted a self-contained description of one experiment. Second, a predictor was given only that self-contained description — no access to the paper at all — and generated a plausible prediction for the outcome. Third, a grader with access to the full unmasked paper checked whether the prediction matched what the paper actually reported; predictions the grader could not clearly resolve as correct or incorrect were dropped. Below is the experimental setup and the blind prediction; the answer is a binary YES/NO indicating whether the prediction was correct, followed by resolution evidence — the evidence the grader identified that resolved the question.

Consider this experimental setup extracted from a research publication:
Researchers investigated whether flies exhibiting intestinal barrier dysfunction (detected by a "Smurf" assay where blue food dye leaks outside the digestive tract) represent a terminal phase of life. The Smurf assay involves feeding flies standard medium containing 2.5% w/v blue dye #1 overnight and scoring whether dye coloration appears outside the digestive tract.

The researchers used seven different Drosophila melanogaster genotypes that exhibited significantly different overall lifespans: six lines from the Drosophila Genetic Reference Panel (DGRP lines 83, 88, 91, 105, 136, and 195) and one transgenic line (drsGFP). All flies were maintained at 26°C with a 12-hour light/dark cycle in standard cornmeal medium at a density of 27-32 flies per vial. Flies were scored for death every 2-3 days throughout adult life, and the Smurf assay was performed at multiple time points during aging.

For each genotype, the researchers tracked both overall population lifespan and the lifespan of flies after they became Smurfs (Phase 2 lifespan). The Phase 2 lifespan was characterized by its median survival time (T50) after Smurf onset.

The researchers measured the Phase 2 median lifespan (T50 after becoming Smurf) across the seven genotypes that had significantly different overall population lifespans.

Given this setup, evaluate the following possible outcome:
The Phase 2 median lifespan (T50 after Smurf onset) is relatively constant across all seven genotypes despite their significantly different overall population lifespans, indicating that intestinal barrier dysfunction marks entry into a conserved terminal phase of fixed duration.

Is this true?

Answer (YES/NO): YES